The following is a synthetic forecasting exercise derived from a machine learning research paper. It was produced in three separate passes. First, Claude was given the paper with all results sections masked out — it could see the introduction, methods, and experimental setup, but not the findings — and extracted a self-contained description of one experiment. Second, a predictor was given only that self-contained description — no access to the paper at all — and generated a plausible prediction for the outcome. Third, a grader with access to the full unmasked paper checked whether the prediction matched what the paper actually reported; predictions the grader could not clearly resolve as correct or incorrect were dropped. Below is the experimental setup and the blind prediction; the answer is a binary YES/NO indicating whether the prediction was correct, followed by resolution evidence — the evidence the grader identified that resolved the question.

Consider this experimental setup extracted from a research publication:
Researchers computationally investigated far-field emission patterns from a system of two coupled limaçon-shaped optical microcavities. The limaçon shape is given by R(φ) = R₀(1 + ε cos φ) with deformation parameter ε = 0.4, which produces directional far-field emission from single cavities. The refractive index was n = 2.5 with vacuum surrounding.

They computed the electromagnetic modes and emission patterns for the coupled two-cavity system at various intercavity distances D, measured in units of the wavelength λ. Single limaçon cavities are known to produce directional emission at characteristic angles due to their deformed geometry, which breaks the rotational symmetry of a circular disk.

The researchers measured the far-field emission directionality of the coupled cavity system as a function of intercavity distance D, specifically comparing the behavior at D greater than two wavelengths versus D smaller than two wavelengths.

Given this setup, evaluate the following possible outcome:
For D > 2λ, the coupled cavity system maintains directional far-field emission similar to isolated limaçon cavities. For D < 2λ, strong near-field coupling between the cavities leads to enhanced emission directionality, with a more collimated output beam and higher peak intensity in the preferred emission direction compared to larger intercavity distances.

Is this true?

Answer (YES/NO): NO